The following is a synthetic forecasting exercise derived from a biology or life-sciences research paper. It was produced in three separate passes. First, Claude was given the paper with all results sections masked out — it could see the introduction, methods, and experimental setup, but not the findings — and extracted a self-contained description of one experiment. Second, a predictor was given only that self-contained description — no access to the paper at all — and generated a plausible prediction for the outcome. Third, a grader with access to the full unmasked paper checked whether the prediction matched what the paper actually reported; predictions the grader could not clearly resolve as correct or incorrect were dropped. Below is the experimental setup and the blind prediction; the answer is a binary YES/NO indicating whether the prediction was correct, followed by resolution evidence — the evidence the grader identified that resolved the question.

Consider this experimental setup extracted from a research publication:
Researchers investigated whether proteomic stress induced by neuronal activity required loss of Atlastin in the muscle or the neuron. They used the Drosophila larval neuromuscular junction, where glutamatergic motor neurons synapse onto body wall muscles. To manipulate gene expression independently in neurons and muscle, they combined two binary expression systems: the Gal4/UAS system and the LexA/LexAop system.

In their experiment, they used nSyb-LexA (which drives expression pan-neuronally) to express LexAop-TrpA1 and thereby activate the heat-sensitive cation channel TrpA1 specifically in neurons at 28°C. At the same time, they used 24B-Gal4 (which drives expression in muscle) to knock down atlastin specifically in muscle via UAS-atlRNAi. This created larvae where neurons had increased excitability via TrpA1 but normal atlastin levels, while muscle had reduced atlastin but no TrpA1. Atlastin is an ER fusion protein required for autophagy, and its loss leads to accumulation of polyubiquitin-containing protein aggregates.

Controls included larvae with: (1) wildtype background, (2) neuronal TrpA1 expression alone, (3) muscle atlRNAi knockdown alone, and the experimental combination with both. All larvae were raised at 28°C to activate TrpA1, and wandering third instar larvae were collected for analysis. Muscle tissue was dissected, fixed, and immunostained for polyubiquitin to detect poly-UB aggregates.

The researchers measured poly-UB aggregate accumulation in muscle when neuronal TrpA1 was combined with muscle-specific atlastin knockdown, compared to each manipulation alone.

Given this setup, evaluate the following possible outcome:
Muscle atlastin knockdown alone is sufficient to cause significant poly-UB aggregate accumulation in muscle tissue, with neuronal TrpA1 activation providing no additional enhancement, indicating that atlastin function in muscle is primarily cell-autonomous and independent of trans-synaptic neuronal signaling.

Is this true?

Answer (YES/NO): NO